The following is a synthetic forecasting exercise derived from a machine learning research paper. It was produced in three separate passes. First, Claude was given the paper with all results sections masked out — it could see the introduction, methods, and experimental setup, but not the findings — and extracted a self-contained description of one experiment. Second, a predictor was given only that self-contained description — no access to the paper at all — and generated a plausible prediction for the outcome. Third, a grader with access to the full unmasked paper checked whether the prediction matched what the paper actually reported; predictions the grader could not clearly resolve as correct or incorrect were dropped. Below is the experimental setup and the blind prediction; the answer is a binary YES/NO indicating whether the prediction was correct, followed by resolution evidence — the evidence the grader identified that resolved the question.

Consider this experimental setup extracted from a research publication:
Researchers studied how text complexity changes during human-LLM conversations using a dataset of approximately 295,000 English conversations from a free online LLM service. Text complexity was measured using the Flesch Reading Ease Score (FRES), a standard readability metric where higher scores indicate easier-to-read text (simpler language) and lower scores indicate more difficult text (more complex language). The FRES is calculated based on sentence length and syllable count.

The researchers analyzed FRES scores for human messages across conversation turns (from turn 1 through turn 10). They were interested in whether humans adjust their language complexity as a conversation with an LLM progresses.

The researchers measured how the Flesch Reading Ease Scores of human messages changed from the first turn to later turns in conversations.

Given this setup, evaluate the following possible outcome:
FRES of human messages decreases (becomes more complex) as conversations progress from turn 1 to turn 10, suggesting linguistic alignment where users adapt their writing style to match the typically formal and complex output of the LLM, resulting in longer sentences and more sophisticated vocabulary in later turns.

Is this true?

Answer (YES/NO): NO